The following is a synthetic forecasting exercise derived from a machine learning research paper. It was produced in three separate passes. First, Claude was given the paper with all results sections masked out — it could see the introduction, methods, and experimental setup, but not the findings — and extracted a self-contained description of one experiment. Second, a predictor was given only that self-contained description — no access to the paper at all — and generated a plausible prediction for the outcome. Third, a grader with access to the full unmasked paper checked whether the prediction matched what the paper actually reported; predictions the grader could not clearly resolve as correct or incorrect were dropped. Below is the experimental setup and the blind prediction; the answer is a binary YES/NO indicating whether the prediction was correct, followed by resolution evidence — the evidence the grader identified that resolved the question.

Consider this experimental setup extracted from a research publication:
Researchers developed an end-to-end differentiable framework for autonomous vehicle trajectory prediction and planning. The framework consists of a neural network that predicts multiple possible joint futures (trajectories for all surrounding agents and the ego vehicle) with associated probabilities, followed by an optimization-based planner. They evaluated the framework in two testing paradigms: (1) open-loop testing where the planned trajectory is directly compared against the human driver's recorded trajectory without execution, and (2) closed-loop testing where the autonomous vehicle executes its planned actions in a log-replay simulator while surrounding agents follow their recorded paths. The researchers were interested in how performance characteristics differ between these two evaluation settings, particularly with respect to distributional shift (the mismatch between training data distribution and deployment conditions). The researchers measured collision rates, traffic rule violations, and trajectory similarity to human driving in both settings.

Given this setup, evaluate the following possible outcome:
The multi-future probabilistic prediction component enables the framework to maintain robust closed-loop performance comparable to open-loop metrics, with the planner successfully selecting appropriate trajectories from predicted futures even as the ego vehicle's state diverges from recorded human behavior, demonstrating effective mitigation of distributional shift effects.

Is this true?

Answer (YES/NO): NO